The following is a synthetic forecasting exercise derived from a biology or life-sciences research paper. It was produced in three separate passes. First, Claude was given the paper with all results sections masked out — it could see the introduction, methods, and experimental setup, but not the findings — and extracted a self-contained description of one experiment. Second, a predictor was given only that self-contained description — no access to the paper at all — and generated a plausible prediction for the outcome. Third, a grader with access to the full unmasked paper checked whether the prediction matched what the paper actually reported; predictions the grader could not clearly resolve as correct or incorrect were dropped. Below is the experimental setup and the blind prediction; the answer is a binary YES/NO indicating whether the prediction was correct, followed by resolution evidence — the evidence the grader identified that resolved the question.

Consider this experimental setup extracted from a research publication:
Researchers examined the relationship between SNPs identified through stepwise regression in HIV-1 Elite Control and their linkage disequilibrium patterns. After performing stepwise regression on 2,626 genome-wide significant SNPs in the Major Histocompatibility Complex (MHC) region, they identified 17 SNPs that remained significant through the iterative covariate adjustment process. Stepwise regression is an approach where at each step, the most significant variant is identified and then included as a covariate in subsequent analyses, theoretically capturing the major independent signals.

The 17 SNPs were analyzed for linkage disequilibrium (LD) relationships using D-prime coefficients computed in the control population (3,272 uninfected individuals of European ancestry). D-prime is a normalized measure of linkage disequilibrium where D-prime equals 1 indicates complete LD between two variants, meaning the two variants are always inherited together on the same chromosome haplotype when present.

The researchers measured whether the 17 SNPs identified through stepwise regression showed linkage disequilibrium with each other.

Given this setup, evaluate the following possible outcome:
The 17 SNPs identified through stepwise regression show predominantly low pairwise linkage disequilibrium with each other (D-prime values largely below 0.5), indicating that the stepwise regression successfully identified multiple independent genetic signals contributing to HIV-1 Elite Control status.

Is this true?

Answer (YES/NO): NO